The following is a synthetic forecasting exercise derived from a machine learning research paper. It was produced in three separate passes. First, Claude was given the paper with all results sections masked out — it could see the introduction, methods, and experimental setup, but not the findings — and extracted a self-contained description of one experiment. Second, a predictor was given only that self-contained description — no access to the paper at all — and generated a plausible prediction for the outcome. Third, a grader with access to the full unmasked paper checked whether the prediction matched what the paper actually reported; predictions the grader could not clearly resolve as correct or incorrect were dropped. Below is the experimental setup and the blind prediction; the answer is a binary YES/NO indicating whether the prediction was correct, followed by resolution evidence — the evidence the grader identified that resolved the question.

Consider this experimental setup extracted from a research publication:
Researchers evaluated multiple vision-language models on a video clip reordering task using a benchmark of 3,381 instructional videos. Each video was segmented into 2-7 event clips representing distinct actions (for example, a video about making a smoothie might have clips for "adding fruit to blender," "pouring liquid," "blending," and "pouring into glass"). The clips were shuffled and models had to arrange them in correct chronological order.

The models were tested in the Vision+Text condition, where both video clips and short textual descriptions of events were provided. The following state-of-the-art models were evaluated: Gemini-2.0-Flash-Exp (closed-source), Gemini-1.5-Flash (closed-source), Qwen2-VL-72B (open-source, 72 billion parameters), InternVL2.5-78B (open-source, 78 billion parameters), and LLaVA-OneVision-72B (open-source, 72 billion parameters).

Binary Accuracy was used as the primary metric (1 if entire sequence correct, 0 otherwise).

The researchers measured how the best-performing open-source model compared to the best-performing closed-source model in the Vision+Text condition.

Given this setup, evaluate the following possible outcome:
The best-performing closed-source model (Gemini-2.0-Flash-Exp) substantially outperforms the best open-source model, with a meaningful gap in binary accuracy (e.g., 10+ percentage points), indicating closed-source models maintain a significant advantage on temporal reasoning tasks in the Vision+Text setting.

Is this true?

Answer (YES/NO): YES